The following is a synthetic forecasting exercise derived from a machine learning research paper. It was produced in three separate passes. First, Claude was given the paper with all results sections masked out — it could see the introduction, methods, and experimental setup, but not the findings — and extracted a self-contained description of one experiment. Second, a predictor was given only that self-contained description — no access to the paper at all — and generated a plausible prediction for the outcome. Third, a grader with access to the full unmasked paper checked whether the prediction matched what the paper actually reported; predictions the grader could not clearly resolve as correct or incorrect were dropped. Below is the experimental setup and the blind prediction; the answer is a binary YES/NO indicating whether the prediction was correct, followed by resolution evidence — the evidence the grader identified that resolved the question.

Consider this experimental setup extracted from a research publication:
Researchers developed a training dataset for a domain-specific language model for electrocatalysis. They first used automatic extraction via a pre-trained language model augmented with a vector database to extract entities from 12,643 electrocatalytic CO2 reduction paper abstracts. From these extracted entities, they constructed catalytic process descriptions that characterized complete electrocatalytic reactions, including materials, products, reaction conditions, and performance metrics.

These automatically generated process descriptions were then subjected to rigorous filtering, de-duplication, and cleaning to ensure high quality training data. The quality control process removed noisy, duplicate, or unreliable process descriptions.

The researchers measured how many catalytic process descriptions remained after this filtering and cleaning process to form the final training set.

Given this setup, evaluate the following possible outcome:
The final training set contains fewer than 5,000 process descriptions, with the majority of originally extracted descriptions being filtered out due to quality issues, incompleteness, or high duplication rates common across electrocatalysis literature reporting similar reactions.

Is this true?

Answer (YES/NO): NO